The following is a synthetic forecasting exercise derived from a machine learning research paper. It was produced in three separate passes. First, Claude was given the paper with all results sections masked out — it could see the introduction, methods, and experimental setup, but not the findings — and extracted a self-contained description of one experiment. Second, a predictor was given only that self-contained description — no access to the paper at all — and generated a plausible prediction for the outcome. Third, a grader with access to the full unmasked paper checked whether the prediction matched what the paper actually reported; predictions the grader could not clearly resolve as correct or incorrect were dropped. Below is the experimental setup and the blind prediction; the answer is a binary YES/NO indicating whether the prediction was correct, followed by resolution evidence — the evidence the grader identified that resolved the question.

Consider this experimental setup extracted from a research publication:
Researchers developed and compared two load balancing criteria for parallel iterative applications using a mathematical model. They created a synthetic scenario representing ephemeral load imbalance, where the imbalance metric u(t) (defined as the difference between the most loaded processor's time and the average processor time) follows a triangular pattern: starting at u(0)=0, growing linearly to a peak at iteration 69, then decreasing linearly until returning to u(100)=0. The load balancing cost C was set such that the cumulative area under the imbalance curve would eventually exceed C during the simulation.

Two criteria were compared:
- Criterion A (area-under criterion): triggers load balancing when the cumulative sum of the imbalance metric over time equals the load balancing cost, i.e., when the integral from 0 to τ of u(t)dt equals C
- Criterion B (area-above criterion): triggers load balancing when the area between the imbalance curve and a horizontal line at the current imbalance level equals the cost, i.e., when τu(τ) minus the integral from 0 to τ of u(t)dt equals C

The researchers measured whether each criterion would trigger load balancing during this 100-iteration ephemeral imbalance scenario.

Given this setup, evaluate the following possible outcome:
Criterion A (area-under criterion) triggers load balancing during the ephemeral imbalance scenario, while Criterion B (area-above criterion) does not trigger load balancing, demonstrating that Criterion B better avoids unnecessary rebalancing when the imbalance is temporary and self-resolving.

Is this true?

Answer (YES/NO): YES